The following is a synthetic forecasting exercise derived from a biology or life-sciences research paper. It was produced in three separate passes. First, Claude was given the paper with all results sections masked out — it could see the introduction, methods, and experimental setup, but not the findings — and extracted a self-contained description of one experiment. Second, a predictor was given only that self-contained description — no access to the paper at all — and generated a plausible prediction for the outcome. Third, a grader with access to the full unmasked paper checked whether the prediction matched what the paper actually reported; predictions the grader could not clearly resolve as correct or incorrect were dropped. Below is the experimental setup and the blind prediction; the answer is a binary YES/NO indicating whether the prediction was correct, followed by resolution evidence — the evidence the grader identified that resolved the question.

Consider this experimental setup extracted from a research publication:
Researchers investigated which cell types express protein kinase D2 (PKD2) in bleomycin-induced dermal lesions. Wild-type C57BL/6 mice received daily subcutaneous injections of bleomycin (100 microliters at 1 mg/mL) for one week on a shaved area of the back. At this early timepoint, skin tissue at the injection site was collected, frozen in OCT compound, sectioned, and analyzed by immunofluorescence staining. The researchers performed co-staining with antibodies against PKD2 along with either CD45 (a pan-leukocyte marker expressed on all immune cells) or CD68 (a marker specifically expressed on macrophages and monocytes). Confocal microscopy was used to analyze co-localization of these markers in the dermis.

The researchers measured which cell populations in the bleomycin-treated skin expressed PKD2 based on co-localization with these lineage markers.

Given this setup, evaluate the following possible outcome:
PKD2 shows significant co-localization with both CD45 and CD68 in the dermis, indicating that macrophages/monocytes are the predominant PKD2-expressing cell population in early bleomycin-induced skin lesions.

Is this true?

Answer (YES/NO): YES